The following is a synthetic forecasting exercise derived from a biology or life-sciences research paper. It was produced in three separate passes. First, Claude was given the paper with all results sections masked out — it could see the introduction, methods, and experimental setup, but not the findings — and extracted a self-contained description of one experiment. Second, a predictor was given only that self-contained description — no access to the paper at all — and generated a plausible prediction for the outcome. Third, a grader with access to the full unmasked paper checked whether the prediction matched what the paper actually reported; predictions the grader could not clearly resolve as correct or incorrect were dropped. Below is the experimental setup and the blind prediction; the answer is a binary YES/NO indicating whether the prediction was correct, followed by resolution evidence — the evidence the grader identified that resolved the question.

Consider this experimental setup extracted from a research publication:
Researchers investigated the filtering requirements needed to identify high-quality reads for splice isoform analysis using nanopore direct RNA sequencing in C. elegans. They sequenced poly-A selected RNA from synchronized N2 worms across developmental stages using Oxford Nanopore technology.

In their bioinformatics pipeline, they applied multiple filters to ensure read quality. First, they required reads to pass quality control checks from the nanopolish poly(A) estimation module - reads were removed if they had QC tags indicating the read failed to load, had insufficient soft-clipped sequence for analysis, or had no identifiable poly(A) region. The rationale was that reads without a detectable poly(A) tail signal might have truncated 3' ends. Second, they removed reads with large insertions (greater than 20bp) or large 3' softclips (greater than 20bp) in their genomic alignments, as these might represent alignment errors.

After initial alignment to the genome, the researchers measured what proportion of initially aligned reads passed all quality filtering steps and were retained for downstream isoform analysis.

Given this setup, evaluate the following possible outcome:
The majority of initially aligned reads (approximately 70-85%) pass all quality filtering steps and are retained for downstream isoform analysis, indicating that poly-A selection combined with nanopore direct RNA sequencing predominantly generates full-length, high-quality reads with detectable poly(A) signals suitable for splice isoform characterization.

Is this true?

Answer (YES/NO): NO